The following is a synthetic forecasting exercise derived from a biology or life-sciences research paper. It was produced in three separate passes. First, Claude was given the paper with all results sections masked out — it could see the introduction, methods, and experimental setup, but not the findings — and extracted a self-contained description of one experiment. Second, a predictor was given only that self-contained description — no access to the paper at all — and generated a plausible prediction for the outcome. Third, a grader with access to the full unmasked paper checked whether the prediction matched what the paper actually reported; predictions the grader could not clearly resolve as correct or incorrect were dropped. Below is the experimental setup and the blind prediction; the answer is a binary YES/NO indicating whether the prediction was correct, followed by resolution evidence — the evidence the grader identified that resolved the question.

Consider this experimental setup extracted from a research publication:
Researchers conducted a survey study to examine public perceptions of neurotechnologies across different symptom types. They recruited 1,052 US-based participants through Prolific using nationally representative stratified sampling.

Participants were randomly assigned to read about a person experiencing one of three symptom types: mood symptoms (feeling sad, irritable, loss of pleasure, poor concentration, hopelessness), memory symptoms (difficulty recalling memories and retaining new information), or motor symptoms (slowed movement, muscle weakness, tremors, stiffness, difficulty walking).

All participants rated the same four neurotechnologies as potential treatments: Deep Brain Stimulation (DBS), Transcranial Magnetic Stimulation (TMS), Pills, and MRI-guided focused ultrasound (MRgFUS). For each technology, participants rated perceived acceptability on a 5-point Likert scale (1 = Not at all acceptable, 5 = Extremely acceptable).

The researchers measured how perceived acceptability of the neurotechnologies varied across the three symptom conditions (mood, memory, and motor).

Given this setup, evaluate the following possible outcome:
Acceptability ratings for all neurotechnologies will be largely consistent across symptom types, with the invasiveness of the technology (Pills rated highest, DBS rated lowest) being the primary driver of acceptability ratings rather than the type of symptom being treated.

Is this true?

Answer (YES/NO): NO